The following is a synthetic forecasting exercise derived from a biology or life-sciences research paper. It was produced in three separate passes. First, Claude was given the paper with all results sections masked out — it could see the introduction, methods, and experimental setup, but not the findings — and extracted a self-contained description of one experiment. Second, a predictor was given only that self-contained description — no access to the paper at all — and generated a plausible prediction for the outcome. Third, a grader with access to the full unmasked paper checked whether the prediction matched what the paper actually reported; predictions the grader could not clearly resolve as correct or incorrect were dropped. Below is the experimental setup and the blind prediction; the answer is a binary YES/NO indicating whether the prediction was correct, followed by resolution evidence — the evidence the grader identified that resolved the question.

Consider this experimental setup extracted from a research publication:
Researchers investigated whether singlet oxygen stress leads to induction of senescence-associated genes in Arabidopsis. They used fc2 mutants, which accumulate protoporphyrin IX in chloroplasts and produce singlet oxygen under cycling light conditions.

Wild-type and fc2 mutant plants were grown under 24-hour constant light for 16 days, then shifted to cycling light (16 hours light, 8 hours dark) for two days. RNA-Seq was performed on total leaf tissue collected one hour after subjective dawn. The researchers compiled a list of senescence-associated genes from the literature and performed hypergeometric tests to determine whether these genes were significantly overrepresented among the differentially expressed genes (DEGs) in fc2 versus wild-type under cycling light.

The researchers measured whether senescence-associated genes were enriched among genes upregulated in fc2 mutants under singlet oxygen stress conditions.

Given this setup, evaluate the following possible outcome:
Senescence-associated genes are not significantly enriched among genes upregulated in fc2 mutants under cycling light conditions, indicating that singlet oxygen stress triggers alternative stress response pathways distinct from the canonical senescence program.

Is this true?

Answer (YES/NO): NO